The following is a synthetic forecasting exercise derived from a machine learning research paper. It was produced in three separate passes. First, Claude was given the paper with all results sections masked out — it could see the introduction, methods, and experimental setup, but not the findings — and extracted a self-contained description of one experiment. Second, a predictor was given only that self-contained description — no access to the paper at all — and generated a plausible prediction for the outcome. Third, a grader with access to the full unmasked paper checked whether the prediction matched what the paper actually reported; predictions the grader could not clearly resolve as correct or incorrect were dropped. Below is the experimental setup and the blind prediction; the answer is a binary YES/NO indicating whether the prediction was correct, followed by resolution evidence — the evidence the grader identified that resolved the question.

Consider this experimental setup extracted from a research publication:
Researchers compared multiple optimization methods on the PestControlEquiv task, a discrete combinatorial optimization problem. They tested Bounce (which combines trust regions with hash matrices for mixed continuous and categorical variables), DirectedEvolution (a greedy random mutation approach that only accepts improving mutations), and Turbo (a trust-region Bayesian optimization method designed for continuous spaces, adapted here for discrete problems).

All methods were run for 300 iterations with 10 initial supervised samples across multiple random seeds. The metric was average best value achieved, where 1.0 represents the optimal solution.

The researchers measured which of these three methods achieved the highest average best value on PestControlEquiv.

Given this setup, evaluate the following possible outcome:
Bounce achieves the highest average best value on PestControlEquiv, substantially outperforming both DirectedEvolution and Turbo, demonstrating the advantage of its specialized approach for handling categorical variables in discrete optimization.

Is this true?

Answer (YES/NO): NO